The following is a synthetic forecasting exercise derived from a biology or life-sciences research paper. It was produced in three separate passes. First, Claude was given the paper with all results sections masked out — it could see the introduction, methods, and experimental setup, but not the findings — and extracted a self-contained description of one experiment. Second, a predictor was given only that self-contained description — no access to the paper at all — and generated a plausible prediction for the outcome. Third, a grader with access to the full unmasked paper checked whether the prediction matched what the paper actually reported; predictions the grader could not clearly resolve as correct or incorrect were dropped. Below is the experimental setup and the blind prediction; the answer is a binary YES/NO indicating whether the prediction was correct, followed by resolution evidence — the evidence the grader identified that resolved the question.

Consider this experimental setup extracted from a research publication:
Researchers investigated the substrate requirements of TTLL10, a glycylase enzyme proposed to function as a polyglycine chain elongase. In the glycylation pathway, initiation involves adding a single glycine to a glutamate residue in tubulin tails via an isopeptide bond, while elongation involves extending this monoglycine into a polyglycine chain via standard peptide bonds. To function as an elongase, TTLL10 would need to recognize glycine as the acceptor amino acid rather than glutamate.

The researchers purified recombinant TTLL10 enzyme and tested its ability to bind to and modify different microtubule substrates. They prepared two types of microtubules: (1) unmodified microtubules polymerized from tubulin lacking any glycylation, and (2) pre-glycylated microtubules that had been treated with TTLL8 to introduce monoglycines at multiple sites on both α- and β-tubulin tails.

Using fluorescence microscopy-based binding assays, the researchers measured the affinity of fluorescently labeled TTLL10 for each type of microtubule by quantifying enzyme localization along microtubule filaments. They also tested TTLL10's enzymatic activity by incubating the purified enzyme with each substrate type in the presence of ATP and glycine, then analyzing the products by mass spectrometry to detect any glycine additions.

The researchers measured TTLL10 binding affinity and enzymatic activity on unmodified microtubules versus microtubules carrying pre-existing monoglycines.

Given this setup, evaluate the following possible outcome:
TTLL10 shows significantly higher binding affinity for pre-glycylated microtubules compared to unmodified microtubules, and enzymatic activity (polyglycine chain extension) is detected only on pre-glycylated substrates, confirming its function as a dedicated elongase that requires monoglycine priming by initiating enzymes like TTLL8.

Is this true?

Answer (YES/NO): YES